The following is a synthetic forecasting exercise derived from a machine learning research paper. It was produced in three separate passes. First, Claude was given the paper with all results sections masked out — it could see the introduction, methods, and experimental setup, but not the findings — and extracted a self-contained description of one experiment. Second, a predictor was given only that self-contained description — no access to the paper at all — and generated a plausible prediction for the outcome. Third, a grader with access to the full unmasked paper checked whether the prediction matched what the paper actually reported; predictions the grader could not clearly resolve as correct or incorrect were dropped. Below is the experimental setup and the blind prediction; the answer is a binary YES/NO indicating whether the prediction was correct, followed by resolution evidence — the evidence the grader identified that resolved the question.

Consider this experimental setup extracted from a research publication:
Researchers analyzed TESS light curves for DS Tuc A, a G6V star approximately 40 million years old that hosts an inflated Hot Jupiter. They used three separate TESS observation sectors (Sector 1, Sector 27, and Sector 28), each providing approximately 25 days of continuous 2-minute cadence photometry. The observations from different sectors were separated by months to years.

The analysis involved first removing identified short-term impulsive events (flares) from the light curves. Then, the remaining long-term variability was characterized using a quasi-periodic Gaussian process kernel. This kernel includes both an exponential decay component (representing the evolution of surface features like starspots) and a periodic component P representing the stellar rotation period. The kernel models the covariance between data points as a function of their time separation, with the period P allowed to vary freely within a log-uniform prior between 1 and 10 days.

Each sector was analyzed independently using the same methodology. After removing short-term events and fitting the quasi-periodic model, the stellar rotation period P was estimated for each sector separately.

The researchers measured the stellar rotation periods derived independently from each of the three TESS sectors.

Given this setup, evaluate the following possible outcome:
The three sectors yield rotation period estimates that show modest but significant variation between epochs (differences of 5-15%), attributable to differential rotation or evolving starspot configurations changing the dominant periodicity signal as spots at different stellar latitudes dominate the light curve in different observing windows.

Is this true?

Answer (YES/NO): NO